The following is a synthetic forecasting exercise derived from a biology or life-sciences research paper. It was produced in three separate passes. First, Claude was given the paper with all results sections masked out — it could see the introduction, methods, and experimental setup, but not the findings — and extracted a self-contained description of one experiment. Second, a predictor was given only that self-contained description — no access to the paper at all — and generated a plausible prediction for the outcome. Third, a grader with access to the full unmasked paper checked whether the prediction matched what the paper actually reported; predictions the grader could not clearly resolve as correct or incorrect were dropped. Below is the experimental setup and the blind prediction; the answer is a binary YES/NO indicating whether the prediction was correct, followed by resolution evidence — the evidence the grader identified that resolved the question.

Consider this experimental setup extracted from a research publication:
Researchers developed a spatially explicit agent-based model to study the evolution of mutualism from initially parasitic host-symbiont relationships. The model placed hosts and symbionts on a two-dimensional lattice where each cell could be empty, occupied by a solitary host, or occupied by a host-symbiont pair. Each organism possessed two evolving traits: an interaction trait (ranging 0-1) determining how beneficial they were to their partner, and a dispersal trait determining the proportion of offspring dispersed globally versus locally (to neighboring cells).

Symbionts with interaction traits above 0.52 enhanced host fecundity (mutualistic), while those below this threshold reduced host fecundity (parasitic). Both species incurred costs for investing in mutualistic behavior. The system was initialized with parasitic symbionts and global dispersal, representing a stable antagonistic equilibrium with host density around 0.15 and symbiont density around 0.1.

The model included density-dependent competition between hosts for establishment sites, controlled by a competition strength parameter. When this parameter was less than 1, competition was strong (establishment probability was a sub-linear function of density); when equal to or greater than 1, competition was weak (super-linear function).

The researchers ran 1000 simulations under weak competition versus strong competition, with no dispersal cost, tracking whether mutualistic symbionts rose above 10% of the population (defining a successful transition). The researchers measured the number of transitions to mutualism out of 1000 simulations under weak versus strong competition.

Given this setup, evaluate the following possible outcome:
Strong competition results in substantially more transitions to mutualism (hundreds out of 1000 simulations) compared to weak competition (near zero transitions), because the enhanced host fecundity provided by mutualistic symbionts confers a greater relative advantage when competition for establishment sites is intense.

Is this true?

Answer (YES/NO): NO